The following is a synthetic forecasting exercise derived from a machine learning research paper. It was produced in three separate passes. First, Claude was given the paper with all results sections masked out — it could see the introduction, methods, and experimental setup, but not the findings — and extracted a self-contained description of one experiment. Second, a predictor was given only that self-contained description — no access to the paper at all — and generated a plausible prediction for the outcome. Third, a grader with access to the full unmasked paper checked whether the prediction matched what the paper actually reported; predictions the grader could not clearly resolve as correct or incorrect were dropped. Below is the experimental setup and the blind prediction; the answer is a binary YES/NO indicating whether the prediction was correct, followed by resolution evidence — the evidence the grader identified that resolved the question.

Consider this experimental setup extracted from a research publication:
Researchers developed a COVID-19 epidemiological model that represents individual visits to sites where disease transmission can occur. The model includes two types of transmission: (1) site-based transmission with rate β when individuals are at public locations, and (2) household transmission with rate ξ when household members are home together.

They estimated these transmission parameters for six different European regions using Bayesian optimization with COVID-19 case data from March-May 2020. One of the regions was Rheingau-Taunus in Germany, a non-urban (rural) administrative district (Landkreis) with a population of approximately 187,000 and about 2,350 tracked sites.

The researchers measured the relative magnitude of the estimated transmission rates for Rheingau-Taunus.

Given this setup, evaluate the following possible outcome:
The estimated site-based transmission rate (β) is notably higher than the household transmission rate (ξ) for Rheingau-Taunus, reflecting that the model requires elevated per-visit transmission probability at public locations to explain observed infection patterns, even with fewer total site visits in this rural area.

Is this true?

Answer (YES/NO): NO